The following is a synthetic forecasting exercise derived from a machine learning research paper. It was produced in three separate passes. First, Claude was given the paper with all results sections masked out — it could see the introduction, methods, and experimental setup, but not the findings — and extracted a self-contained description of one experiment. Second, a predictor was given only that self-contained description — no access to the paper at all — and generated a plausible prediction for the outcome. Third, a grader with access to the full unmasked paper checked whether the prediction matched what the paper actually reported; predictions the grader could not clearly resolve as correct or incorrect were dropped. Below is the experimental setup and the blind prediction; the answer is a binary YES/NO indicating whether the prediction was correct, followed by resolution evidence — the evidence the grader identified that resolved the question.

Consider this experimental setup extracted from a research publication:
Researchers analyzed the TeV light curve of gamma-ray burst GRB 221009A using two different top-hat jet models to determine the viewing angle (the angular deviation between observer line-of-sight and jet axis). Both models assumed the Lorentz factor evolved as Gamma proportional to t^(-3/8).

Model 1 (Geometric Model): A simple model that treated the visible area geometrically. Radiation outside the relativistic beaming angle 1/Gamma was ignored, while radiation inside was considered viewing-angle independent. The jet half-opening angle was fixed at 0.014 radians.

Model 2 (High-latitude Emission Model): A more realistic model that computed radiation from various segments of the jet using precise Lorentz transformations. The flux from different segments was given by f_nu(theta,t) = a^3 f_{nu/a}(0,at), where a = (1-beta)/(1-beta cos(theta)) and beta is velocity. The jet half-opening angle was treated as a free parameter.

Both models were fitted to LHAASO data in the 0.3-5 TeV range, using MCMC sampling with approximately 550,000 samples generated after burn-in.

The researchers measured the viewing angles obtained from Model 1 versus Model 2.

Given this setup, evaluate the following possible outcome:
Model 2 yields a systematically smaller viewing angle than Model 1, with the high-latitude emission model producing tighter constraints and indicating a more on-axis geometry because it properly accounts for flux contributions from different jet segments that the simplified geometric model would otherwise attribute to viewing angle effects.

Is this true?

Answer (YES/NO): NO